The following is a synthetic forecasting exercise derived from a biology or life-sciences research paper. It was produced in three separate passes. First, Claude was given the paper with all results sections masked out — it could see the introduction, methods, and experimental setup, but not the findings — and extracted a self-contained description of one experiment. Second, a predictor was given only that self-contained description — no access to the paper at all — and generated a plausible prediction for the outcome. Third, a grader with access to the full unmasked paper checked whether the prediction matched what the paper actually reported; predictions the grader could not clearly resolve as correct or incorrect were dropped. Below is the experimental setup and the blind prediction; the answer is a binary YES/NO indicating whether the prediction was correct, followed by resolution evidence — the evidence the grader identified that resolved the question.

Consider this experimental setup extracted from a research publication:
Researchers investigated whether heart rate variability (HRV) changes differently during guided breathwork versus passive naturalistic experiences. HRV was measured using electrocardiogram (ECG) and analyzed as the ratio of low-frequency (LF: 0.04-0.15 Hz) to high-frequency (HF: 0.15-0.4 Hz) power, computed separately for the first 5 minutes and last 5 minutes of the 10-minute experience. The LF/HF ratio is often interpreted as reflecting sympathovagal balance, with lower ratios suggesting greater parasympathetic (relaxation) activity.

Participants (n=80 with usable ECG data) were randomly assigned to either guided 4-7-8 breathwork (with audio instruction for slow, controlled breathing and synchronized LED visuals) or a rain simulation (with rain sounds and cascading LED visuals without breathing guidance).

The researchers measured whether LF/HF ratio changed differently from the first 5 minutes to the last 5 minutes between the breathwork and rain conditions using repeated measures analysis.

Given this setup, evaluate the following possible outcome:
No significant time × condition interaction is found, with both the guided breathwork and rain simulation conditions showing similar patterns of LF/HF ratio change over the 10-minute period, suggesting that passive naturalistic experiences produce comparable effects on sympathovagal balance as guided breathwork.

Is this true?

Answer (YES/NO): YES